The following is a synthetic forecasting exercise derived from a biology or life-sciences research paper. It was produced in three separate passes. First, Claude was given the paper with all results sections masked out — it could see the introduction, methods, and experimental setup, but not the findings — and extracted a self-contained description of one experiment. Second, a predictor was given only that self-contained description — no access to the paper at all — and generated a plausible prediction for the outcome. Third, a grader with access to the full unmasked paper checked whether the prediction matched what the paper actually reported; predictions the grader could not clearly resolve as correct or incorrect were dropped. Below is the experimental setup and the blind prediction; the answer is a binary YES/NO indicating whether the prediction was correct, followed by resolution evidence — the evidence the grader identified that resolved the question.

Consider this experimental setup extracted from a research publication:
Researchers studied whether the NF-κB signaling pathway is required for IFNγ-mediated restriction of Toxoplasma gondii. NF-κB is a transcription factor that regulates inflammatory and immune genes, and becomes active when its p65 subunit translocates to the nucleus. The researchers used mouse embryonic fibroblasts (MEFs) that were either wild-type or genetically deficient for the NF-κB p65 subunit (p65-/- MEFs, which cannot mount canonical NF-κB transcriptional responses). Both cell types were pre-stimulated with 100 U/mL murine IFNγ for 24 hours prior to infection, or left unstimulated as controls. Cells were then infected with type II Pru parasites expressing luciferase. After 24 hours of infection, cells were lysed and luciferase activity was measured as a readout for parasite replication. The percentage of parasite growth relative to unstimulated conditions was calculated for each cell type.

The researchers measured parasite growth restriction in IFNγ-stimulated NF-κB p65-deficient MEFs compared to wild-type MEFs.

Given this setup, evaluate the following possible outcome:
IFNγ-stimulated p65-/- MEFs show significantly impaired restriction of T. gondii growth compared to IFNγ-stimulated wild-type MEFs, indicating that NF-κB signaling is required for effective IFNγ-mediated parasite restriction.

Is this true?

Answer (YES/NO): NO